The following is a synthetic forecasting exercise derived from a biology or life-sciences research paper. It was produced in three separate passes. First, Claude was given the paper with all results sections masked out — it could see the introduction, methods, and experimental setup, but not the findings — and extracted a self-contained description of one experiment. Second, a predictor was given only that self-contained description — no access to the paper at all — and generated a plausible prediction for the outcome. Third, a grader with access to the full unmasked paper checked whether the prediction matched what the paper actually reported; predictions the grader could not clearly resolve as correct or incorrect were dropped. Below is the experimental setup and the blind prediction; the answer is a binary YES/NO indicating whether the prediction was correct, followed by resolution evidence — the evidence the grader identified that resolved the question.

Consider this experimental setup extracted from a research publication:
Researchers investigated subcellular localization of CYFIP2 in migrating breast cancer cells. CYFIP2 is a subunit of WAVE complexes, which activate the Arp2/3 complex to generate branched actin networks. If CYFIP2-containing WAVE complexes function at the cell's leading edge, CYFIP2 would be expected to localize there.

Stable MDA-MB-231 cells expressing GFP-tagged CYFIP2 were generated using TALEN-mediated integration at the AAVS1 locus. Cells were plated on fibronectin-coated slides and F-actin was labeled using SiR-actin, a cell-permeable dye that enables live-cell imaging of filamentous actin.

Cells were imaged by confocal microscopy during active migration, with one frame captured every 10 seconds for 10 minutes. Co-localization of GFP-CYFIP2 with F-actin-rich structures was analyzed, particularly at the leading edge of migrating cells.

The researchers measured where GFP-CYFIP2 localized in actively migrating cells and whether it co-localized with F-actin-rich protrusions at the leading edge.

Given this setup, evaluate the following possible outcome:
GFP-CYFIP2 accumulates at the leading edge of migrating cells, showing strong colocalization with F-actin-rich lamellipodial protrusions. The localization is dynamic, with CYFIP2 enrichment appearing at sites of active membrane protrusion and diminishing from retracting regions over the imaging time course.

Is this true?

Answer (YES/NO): NO